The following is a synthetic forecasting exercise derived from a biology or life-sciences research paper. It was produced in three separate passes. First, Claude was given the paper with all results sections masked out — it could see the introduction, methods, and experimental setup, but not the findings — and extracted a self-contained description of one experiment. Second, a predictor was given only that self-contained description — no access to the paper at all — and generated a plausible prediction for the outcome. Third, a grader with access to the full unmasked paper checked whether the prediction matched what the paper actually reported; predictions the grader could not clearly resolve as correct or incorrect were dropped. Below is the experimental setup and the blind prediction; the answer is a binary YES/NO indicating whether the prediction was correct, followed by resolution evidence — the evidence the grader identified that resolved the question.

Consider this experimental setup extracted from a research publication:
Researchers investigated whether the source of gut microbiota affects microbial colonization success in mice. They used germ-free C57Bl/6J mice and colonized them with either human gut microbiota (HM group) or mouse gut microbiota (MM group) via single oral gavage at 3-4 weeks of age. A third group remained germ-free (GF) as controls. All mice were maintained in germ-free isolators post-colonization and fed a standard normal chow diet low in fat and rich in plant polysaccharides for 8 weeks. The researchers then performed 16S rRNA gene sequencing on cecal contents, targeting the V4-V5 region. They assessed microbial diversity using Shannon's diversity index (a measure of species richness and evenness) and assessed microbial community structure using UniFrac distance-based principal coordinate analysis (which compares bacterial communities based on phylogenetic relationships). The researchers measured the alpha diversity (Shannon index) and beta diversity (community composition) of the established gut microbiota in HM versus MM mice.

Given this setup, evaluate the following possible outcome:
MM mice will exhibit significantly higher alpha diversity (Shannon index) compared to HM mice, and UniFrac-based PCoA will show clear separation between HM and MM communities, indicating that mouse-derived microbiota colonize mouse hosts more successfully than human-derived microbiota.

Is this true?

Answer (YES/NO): YES